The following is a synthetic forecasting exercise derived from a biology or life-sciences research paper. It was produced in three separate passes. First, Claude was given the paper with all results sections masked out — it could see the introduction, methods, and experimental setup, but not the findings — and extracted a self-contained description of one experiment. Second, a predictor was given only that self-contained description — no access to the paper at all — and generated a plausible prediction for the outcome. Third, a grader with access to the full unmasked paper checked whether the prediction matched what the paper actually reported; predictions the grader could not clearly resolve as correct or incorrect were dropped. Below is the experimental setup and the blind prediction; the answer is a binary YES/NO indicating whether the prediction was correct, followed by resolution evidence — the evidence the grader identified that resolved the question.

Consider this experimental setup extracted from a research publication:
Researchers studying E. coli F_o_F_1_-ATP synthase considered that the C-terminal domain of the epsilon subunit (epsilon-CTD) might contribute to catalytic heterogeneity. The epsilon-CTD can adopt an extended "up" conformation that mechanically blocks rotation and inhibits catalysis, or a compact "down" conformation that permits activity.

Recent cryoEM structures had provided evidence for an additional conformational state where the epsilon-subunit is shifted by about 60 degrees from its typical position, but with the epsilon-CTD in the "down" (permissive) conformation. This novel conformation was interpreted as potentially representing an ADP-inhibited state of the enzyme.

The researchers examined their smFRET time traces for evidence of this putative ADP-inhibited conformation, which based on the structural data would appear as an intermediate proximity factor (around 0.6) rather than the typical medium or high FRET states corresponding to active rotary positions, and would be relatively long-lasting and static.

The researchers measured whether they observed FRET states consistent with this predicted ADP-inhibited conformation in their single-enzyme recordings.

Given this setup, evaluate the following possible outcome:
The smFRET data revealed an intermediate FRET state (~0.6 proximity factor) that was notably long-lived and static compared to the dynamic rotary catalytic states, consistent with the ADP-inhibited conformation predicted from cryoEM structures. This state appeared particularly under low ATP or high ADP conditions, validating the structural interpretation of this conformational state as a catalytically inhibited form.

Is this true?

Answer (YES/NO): NO